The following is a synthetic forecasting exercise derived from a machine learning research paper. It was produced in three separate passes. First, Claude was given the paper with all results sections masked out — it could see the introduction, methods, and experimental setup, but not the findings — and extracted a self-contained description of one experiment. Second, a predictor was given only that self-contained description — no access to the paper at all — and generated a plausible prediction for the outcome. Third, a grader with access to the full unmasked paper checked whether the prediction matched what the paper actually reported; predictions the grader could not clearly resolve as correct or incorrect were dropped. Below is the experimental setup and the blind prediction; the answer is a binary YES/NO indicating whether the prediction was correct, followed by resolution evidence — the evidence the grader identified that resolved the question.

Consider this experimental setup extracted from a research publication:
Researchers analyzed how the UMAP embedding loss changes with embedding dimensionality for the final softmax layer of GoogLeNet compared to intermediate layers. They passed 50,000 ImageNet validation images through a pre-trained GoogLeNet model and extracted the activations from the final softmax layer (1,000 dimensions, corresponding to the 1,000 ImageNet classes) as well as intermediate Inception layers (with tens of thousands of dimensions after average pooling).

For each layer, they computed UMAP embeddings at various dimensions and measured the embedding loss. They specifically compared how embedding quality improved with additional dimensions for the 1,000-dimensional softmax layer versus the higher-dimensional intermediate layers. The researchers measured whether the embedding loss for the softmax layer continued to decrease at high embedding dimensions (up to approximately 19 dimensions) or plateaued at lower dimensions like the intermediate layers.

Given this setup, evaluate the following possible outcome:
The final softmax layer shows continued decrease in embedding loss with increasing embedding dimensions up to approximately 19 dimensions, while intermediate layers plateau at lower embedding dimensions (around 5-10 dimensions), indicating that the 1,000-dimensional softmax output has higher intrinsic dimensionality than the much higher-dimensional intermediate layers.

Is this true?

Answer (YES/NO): YES